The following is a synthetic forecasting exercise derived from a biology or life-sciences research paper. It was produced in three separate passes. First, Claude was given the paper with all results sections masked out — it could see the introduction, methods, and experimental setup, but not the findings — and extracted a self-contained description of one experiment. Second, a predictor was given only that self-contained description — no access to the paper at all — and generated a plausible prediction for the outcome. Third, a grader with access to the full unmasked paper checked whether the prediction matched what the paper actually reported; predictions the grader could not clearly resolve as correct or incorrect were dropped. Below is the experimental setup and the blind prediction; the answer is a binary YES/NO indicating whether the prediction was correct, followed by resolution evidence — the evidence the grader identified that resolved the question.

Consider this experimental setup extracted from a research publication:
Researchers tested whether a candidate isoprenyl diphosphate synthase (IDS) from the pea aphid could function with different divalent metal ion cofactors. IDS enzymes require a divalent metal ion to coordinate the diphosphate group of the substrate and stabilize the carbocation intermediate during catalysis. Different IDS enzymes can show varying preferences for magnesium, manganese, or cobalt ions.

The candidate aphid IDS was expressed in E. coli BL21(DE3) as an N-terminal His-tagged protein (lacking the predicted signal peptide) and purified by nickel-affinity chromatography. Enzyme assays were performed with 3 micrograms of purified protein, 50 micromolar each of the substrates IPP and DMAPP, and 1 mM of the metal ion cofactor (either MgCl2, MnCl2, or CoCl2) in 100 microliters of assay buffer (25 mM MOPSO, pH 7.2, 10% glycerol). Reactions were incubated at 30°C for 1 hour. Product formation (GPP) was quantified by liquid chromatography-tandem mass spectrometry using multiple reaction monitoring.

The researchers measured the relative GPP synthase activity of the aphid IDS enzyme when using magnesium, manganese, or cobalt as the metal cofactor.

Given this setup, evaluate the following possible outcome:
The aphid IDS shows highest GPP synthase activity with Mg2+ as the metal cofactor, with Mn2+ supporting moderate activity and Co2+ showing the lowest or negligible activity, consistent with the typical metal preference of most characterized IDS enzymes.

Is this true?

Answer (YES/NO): NO